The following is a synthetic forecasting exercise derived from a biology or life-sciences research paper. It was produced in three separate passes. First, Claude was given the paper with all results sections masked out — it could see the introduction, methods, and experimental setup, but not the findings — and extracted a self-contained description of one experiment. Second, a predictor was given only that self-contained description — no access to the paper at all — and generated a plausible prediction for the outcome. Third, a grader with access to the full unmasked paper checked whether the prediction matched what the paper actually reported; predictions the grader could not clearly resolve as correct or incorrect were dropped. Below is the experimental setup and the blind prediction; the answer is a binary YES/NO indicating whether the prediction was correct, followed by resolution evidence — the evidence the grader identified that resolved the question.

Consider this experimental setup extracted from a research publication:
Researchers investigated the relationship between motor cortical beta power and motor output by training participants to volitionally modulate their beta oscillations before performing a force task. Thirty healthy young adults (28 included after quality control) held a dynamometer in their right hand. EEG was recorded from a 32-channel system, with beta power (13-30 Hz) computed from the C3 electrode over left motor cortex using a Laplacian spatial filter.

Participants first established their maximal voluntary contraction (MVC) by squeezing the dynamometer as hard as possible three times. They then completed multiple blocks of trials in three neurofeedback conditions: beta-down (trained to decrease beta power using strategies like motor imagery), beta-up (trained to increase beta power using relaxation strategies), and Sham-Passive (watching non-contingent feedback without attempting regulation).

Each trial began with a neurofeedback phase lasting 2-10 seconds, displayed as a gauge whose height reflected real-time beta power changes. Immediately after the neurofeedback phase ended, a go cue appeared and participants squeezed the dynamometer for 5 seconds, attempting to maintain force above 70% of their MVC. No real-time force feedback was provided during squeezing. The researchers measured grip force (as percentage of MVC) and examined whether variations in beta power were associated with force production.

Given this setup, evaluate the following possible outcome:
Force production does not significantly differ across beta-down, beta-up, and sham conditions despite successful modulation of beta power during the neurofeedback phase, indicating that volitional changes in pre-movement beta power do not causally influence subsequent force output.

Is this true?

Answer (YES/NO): NO